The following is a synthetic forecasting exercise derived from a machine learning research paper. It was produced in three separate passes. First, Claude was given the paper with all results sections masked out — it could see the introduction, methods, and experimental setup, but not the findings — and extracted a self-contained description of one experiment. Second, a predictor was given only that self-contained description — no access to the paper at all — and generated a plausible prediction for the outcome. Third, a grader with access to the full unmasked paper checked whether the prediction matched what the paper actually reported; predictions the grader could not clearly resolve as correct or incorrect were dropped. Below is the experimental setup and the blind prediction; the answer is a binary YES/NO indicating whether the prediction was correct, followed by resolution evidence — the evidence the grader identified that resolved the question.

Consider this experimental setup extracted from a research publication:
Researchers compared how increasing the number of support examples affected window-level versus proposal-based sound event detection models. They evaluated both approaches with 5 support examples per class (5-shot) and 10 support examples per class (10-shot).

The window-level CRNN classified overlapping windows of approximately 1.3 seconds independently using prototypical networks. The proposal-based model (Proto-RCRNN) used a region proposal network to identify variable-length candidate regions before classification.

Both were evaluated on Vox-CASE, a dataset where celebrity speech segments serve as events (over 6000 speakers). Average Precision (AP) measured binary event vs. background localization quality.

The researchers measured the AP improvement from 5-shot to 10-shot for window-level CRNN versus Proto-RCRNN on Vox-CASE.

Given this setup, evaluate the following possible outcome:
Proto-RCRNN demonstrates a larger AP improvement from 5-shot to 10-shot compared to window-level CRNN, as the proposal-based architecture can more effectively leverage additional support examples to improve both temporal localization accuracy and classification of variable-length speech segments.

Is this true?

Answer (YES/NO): NO